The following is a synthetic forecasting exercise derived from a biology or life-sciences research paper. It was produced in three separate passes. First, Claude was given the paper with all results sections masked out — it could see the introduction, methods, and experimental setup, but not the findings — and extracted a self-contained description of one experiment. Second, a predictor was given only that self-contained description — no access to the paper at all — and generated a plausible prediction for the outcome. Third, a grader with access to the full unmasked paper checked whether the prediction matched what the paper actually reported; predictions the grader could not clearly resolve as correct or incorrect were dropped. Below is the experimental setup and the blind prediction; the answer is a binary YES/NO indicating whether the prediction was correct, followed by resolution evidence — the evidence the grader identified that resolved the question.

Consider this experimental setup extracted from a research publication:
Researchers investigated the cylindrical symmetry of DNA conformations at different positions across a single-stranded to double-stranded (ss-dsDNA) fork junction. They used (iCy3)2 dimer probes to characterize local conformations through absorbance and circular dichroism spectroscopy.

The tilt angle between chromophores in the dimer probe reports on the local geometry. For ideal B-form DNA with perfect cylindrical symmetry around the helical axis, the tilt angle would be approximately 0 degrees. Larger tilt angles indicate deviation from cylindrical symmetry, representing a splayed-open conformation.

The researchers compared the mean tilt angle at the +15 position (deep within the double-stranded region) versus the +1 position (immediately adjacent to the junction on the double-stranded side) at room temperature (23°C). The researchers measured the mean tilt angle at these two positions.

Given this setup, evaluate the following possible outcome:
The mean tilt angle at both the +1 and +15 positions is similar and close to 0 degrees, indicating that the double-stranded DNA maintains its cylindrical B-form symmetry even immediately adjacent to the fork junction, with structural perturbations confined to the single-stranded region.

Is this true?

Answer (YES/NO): NO